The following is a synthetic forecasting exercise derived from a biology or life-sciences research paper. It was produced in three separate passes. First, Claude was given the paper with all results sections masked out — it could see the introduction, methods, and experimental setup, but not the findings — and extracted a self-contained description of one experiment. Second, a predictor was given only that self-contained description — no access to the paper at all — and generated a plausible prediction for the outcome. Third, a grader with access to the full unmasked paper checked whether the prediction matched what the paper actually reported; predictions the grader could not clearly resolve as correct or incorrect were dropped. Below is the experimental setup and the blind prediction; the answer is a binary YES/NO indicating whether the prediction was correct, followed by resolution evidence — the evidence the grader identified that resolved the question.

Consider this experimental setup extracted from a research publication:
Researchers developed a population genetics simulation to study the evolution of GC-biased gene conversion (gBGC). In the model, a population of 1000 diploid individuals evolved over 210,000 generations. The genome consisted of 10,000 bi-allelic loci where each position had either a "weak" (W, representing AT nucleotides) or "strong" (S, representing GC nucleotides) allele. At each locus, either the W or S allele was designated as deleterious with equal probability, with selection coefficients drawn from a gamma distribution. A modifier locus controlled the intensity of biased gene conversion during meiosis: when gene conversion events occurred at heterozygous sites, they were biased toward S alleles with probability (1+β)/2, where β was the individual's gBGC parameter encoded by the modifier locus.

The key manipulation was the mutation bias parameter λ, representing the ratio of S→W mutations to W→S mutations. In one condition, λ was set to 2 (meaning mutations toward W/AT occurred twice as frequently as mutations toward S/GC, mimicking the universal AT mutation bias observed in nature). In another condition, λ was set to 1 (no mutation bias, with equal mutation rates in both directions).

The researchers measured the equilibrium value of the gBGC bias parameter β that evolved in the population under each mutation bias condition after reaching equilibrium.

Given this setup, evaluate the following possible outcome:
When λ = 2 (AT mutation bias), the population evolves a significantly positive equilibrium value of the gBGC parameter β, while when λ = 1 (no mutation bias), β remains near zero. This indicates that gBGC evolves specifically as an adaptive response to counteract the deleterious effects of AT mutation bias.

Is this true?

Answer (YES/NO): YES